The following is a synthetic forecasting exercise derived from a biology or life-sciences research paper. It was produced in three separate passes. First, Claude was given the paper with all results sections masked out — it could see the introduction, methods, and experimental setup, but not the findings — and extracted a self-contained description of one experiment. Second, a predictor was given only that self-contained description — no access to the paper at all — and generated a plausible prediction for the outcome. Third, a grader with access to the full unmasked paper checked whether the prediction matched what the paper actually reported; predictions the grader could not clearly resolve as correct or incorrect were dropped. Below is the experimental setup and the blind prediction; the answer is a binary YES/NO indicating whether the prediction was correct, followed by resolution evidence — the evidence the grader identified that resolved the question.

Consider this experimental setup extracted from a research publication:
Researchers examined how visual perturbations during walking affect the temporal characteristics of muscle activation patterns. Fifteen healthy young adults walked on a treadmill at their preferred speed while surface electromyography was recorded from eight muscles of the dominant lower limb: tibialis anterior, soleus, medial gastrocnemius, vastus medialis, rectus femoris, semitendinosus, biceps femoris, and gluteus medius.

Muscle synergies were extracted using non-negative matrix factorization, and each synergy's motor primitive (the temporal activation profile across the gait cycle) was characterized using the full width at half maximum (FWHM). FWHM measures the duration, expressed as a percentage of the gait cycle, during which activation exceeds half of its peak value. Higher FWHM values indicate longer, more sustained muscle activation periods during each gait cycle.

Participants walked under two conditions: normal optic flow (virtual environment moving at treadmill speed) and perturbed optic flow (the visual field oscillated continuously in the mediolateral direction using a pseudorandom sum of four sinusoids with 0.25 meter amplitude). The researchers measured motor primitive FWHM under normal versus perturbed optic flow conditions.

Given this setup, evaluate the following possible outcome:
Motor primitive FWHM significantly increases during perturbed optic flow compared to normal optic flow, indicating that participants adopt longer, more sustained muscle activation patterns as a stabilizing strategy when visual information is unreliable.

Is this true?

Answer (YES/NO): NO